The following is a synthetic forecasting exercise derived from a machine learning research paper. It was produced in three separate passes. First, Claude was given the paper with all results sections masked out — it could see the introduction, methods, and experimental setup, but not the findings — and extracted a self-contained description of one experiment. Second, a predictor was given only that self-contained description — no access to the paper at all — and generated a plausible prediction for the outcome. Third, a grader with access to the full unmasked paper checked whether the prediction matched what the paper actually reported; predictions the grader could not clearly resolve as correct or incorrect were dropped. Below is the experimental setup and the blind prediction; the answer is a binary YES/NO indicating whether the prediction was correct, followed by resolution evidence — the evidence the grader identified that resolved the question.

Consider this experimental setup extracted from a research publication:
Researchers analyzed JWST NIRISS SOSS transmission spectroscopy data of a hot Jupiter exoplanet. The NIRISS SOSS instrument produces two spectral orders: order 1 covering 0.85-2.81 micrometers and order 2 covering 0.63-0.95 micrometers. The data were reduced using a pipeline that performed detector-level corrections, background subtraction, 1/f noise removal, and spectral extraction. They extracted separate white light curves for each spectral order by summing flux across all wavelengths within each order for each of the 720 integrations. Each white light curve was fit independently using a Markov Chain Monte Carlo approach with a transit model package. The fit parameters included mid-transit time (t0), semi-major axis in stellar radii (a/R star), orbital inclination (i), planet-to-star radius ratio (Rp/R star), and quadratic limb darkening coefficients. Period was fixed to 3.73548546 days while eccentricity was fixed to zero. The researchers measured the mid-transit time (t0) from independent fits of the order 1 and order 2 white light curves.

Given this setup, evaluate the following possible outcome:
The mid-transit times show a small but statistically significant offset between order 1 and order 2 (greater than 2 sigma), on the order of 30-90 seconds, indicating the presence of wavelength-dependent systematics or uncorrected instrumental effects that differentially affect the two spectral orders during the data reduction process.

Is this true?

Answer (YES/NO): NO